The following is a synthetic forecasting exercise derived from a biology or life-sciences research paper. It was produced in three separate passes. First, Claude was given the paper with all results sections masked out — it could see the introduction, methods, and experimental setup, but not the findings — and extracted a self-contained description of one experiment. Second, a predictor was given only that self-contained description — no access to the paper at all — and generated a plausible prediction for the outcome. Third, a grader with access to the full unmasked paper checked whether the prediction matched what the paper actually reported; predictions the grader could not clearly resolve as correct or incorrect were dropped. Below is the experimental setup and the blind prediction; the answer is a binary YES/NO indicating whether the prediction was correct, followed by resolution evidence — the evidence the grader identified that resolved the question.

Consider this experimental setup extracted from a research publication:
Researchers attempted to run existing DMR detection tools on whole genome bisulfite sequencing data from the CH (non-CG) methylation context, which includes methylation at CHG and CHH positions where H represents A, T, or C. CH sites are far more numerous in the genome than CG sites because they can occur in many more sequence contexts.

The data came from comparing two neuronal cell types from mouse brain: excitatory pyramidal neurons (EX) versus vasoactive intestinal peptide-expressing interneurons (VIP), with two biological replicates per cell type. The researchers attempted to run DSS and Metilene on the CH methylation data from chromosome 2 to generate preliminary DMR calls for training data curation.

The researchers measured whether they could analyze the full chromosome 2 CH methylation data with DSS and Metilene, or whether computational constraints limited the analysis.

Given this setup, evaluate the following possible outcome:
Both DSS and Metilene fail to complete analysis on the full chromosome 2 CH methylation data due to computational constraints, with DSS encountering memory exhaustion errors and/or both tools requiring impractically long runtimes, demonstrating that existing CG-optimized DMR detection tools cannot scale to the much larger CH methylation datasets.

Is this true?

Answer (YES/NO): YES